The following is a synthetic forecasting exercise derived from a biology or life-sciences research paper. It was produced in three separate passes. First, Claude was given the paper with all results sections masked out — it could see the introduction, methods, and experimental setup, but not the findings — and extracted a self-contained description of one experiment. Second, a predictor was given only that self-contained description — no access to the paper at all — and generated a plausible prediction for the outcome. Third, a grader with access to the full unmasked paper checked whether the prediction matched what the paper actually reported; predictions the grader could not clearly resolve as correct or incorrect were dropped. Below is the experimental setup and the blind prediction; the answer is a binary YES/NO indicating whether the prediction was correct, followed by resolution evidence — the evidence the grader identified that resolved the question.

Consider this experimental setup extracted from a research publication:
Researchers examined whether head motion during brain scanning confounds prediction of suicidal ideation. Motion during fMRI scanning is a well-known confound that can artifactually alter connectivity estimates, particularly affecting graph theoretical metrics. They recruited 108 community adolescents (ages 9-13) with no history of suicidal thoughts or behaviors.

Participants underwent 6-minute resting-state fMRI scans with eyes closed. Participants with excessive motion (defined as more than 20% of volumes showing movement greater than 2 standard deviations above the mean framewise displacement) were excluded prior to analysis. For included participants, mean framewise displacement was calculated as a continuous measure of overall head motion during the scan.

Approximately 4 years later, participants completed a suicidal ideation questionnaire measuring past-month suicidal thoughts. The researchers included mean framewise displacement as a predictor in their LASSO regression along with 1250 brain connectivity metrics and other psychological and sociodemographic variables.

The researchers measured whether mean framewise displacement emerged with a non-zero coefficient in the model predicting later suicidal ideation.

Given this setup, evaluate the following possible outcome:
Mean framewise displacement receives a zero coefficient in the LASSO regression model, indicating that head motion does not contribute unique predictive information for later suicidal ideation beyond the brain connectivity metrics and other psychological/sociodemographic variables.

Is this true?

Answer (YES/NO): YES